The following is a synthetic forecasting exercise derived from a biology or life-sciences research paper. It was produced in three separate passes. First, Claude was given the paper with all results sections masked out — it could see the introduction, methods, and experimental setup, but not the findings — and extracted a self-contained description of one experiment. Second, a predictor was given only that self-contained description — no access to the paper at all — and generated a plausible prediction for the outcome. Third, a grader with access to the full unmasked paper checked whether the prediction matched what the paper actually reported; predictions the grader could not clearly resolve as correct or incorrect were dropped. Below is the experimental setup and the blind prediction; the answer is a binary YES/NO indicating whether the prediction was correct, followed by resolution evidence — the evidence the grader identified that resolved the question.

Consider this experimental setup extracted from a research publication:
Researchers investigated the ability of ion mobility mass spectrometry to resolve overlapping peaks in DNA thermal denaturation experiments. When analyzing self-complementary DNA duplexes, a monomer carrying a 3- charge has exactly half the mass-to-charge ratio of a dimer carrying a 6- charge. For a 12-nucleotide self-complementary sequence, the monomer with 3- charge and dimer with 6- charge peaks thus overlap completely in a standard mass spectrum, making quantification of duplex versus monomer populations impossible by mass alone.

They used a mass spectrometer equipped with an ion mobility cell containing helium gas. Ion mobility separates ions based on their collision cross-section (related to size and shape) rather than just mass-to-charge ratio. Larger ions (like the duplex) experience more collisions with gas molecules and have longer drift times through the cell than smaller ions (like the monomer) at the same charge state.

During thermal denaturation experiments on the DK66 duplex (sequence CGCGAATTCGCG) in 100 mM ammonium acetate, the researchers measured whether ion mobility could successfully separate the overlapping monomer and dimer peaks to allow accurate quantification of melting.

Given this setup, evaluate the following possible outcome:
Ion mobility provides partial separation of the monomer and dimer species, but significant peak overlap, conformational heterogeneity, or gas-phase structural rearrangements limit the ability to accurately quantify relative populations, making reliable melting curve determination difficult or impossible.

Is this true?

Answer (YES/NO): NO